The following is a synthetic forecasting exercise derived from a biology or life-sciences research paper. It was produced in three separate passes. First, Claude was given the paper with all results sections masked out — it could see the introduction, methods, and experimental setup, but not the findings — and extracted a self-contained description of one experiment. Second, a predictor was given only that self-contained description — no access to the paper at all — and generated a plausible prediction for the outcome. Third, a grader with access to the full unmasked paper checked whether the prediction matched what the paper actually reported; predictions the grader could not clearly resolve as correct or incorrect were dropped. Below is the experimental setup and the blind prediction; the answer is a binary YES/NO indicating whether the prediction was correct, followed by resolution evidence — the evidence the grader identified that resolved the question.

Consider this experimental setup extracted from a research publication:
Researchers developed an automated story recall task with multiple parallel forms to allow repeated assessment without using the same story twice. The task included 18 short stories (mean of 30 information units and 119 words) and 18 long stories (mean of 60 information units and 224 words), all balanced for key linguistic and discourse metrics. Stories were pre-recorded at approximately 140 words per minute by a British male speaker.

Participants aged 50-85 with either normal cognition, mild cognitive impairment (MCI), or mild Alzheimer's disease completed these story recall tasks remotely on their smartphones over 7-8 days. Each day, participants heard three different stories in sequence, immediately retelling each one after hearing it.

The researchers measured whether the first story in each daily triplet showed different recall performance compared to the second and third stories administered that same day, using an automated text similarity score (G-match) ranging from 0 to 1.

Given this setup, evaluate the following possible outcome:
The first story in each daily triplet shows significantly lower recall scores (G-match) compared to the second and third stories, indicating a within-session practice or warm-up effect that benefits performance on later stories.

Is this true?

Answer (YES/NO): YES